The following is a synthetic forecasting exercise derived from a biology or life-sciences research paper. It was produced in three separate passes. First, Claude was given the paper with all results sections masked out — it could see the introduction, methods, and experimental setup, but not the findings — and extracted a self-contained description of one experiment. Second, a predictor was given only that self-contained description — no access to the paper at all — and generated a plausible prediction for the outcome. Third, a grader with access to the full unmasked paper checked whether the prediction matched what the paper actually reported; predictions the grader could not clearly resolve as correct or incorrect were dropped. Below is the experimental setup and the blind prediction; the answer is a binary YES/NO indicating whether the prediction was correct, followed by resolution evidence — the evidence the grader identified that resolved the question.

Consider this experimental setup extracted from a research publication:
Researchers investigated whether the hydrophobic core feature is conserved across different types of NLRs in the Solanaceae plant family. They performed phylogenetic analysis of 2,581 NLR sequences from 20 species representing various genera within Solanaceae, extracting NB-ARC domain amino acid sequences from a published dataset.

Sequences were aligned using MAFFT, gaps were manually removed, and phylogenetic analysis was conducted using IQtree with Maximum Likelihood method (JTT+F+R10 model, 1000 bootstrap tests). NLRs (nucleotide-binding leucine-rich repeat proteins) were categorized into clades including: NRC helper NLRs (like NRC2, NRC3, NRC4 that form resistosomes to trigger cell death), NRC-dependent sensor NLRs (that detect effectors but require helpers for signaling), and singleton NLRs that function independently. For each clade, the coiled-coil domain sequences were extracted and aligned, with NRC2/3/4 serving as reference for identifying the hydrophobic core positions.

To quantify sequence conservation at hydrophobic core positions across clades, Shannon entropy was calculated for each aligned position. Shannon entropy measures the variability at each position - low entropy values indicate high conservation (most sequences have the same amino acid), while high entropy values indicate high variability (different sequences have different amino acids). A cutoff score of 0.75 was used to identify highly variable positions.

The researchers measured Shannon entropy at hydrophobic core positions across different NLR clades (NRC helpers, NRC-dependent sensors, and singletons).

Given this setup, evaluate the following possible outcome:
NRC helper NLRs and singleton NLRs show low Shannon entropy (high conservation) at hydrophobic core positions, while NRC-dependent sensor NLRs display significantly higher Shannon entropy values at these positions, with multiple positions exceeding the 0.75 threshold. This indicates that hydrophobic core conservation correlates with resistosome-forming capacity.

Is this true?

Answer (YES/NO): NO